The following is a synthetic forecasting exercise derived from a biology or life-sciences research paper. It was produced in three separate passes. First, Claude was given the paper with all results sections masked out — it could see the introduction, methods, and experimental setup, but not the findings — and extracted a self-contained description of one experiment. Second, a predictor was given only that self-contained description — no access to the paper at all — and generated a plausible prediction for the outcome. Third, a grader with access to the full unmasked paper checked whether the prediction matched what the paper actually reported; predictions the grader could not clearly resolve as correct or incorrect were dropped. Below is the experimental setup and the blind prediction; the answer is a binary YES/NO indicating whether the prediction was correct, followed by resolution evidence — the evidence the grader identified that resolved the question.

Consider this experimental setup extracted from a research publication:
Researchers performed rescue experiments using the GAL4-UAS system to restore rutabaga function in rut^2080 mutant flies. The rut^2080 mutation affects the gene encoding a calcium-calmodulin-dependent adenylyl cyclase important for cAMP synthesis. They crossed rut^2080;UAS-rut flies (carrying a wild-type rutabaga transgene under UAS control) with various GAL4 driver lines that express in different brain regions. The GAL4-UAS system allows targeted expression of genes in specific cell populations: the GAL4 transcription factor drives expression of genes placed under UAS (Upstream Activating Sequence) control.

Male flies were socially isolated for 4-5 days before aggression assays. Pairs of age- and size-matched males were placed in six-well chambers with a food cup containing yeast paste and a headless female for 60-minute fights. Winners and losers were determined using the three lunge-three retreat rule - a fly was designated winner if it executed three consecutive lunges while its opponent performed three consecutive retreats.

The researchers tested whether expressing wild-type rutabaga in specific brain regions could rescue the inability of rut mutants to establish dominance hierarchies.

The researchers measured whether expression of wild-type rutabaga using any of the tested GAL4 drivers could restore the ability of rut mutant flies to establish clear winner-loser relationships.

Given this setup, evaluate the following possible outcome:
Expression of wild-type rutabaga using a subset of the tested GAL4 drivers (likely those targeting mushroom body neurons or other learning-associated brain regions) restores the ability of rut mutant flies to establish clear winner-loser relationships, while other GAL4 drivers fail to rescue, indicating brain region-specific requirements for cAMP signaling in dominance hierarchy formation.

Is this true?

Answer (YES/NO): YES